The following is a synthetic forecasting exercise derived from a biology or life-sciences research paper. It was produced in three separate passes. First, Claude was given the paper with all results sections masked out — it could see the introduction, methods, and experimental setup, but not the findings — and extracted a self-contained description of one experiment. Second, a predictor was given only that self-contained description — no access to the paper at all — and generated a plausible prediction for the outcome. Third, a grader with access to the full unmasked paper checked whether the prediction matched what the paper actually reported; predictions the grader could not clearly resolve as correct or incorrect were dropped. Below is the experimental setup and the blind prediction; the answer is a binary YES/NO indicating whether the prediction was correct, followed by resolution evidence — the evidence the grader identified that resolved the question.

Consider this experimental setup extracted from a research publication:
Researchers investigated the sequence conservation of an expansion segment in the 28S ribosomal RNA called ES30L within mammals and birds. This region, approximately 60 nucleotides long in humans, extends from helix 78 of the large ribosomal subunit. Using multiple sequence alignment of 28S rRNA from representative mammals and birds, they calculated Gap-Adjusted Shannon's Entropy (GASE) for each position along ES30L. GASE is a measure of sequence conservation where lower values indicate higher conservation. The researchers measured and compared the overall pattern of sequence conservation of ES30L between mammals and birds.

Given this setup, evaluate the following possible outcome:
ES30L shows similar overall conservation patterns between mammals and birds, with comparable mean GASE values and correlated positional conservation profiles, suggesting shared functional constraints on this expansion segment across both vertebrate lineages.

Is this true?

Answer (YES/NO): NO